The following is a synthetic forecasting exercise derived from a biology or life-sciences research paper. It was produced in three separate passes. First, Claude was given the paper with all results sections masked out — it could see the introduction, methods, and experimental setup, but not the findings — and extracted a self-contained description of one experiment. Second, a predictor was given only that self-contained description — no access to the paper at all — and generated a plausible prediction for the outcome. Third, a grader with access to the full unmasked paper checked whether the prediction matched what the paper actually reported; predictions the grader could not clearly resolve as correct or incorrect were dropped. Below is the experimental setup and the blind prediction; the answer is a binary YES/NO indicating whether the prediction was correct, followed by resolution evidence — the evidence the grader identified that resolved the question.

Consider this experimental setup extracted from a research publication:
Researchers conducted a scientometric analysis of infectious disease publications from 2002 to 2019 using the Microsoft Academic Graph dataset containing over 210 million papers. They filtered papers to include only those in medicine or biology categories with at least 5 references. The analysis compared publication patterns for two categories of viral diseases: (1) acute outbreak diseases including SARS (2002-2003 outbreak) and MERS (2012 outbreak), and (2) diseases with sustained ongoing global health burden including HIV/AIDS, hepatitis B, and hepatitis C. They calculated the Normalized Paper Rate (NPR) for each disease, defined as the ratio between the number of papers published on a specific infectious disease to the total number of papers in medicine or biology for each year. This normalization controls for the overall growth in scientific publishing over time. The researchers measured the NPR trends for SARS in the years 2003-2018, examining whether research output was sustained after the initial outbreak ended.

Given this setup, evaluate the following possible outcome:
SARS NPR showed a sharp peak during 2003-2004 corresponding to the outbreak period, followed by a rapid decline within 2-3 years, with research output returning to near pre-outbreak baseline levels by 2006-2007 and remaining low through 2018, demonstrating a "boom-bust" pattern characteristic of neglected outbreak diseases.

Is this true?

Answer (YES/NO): YES